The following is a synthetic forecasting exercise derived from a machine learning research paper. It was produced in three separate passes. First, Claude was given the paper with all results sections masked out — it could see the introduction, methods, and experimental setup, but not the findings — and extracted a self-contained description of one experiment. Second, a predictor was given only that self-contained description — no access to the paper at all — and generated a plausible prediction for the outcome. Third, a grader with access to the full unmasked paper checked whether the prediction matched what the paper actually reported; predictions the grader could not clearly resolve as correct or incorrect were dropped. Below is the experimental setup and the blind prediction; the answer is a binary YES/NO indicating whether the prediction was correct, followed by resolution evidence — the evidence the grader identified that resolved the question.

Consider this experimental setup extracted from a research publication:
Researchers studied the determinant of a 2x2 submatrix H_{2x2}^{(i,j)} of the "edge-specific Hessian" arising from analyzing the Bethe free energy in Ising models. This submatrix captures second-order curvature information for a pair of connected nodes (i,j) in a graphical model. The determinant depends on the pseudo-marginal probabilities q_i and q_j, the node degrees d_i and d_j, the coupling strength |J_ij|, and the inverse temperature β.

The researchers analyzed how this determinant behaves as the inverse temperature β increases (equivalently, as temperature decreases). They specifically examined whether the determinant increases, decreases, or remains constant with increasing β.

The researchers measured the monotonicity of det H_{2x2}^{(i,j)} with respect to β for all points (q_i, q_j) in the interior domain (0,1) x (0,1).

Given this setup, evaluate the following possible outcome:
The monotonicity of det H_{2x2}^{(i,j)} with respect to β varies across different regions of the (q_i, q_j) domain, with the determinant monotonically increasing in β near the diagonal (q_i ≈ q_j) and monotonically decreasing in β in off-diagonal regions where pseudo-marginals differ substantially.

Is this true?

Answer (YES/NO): NO